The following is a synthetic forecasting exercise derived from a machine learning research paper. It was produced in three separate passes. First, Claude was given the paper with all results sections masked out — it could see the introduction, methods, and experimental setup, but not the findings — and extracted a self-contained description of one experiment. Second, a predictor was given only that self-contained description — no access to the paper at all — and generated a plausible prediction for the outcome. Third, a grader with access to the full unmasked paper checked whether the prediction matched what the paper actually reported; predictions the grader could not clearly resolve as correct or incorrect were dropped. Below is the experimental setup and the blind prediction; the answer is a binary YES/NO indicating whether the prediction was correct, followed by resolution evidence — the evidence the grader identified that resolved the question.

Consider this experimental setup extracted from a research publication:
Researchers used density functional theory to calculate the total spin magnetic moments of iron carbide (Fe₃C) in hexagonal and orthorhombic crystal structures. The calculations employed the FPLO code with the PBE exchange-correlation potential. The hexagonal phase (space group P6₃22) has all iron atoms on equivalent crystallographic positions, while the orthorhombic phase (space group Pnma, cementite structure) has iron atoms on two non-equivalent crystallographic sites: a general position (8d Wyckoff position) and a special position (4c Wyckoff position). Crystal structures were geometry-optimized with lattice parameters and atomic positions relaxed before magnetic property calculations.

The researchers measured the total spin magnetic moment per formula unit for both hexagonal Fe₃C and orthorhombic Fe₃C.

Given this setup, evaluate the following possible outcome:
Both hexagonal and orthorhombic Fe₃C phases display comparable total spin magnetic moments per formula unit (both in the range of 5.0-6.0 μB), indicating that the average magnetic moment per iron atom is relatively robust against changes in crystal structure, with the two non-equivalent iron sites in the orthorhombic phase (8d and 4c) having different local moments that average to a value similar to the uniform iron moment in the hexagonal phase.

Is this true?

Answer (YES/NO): NO